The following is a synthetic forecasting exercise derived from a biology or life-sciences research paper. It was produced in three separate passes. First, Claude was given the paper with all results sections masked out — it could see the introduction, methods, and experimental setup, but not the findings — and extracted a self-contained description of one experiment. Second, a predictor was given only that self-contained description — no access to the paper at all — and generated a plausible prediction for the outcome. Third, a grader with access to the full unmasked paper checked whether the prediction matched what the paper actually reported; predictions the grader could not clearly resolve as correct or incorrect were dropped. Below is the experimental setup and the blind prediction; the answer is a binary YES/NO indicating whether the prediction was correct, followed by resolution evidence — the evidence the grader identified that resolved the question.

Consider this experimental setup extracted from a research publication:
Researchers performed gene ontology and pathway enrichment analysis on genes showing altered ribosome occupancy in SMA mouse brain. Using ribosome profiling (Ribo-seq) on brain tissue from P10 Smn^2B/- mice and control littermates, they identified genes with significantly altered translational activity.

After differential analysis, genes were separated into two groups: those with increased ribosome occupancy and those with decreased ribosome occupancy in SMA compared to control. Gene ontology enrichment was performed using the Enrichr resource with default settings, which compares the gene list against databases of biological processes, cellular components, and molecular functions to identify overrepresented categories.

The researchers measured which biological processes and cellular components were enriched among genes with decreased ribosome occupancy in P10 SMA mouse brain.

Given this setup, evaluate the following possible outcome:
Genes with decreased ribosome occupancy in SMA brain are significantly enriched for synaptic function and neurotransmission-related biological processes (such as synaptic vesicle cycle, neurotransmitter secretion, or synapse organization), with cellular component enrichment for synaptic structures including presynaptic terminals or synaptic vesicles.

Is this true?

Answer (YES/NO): NO